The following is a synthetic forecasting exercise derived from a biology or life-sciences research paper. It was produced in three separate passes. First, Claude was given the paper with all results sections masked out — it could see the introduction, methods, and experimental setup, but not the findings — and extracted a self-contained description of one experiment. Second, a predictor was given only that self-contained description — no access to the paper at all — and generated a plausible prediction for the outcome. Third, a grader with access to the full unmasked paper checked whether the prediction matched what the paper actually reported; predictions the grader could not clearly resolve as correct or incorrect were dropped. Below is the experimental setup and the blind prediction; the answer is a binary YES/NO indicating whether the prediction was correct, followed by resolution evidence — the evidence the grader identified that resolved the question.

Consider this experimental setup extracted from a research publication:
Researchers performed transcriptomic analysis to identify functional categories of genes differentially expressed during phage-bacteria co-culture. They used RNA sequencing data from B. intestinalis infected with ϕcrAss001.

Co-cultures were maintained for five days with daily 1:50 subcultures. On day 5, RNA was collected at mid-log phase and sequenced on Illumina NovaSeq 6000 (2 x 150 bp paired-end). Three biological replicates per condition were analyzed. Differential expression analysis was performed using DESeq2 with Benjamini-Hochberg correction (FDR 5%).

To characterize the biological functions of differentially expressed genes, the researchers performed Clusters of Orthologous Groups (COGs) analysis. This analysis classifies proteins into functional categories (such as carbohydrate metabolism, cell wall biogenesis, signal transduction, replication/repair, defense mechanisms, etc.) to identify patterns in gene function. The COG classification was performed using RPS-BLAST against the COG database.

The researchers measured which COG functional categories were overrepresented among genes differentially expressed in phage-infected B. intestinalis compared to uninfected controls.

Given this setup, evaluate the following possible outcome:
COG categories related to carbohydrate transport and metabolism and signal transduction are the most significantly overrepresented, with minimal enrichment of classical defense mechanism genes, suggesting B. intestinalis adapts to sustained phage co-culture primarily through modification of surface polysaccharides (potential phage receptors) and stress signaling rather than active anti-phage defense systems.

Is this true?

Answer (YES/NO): NO